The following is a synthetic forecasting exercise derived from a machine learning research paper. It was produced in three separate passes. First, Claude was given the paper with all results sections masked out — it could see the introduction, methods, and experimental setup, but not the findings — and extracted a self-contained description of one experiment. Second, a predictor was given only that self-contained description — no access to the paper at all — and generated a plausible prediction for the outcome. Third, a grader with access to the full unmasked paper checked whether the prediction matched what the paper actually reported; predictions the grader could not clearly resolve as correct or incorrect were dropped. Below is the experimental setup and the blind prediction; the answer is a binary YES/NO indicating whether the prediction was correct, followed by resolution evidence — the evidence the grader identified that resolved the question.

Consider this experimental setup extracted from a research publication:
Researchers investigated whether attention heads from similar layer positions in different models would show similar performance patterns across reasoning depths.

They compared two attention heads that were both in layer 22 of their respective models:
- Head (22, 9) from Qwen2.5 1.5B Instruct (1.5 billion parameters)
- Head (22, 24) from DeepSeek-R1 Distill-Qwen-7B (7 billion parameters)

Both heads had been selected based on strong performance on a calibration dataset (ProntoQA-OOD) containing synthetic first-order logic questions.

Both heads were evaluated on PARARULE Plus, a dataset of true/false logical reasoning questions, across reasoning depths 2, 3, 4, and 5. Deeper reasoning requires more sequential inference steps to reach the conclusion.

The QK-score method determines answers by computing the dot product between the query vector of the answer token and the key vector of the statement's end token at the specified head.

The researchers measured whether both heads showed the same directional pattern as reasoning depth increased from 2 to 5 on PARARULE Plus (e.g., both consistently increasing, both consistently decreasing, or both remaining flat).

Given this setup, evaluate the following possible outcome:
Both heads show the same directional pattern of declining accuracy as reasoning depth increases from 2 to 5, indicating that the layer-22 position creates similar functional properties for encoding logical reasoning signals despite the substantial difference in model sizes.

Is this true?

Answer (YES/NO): NO